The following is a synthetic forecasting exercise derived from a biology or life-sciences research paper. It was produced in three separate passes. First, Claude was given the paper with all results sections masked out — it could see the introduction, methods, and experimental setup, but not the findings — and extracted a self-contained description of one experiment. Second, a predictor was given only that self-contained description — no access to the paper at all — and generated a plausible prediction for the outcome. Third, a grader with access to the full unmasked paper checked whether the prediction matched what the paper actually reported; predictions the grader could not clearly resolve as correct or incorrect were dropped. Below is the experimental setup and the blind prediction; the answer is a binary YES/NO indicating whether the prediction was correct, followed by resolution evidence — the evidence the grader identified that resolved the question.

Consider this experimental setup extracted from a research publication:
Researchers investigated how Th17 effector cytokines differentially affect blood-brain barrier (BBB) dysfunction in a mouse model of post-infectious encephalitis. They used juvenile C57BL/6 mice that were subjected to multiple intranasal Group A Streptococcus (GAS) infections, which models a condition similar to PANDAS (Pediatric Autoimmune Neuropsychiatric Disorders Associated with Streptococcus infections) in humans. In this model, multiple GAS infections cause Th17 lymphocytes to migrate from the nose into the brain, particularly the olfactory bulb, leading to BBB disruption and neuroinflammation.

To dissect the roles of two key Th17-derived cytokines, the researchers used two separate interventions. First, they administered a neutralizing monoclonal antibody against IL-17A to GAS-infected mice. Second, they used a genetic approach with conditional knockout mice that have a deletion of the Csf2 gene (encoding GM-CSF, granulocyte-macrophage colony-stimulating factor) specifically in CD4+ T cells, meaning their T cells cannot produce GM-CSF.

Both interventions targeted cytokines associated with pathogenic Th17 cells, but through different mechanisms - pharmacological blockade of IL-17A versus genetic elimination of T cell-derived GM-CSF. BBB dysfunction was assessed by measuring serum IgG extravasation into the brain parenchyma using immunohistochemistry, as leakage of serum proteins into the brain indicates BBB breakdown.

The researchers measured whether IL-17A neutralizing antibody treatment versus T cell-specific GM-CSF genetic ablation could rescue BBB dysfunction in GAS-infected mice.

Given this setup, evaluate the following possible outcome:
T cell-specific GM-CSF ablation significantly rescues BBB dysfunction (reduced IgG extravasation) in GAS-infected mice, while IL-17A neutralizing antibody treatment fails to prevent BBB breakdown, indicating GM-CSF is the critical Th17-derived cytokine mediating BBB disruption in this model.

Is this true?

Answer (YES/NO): NO